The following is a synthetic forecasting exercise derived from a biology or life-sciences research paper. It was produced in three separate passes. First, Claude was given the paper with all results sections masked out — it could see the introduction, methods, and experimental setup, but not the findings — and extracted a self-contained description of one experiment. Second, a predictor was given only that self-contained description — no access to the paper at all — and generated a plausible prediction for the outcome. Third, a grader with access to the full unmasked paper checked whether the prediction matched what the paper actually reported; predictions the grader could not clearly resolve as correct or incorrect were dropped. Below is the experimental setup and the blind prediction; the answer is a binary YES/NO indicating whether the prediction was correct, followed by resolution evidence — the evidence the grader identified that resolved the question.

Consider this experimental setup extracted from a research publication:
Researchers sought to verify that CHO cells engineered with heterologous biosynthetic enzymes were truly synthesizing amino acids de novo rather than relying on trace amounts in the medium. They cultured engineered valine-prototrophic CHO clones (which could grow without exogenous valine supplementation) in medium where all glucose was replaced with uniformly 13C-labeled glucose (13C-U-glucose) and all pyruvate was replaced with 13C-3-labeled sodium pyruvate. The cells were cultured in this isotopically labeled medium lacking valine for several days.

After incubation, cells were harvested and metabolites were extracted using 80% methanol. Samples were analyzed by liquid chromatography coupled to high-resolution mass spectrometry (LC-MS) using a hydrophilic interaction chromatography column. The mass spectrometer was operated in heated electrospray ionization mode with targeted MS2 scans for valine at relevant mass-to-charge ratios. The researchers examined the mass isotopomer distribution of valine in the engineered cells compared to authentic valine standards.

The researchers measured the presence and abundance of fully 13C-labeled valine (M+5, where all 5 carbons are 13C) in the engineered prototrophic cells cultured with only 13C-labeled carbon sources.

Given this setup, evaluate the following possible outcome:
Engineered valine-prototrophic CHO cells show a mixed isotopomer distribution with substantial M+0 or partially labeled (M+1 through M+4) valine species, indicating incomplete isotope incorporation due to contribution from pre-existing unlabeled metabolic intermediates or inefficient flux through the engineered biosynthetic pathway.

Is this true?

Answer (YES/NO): NO